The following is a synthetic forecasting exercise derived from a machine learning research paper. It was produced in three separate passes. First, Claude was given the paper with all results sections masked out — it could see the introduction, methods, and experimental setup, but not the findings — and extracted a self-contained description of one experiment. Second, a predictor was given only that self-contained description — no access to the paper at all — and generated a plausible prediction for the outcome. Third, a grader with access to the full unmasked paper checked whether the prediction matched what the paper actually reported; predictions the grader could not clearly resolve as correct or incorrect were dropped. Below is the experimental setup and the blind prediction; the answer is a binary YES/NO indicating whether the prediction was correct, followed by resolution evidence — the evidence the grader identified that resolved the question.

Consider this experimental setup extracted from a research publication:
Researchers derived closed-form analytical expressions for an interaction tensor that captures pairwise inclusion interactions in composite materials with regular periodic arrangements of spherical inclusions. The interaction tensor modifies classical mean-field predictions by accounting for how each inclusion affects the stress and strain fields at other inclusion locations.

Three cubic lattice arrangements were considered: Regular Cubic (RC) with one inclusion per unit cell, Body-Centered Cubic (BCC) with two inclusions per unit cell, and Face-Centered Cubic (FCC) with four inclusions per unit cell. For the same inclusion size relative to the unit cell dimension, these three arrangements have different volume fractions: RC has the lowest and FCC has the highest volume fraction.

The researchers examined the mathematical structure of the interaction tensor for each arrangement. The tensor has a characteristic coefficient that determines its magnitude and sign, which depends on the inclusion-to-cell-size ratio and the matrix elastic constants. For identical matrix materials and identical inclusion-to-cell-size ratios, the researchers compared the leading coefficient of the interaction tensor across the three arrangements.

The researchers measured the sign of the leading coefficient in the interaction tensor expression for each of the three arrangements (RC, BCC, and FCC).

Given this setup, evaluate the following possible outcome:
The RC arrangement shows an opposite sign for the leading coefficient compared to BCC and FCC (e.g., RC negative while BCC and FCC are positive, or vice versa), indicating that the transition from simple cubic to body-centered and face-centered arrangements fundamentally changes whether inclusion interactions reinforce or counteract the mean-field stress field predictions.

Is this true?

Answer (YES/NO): YES